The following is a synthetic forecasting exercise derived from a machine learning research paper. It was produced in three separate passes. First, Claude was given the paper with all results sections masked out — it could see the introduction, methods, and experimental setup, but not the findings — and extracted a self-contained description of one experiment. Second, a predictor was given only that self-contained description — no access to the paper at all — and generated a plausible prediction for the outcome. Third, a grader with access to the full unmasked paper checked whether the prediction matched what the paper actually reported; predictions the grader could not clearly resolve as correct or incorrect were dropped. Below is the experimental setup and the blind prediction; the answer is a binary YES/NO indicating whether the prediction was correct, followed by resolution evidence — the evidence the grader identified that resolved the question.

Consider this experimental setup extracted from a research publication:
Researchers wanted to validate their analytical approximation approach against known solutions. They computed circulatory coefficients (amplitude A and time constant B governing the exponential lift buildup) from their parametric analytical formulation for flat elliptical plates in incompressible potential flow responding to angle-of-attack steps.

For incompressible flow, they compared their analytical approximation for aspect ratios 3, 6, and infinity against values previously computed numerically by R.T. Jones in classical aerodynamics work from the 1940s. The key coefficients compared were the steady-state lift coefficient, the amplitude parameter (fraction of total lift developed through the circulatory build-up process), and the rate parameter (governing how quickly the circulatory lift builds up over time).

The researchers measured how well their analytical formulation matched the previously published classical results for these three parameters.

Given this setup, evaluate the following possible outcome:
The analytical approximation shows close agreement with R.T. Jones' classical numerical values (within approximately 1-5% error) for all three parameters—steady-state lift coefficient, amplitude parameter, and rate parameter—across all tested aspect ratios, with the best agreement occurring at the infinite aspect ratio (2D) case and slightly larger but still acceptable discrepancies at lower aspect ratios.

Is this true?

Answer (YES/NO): NO